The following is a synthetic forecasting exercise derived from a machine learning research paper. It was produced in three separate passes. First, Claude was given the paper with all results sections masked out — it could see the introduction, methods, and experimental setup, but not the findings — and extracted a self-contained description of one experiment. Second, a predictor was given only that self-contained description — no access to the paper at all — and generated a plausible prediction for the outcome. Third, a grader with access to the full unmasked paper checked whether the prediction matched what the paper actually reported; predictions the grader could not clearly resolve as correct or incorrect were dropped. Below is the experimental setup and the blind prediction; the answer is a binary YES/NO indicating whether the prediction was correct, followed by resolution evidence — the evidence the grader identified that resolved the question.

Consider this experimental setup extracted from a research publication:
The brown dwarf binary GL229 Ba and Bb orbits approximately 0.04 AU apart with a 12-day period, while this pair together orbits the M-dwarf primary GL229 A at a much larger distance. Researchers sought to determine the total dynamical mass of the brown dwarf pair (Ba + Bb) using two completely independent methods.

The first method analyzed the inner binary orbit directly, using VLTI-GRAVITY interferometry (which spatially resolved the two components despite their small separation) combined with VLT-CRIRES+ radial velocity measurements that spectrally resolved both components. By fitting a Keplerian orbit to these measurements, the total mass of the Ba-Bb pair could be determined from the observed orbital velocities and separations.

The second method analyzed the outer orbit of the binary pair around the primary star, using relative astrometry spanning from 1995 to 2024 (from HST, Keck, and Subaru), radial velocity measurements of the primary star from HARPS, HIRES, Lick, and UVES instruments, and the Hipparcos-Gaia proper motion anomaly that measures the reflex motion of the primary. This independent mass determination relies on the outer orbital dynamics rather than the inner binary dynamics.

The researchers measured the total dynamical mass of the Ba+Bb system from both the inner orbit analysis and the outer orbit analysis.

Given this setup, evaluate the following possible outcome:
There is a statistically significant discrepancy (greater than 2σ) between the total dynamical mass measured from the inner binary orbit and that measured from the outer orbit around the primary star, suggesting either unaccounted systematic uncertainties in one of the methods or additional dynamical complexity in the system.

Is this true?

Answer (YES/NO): NO